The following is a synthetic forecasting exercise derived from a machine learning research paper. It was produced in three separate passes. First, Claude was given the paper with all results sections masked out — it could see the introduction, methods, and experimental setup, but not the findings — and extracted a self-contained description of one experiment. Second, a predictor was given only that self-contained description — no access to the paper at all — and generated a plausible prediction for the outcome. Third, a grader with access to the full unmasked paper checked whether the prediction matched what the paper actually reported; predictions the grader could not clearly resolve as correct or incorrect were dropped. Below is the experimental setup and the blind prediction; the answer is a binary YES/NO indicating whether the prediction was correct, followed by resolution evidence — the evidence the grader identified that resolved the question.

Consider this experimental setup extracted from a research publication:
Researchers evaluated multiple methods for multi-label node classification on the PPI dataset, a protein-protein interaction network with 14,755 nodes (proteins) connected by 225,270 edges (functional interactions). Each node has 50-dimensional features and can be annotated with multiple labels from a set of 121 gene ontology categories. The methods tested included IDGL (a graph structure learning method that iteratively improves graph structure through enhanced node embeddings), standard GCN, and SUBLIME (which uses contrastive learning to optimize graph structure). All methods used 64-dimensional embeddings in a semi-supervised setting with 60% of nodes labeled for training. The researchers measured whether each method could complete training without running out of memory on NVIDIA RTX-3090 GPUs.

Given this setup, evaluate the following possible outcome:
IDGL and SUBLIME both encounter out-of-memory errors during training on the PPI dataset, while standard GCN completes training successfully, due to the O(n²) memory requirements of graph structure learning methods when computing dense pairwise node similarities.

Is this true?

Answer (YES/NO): NO